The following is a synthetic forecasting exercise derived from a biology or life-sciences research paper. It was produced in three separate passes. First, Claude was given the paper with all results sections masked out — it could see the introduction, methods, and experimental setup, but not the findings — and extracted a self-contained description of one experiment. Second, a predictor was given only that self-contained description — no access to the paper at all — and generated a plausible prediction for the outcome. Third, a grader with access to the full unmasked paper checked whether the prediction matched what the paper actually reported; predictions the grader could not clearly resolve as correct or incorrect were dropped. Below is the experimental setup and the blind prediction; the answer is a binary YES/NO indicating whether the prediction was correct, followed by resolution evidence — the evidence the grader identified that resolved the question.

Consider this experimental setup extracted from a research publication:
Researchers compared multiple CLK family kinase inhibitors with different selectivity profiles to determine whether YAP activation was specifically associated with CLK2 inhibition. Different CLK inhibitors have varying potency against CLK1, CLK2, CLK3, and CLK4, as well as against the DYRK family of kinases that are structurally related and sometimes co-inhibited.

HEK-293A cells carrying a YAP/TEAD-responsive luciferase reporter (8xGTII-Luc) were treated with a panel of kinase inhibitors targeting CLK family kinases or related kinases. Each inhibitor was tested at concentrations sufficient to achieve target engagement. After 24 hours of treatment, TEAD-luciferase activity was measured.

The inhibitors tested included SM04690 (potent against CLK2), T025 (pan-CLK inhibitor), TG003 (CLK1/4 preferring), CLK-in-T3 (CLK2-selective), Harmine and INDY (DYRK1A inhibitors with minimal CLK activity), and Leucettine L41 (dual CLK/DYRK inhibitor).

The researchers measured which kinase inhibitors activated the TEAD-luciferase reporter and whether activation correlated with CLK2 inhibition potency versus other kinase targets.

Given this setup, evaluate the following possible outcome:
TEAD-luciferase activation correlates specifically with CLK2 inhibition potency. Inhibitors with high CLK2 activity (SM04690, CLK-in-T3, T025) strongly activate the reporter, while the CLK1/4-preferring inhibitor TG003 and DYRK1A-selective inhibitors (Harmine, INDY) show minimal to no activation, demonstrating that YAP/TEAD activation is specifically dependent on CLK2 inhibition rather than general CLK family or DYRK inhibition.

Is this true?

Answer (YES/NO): YES